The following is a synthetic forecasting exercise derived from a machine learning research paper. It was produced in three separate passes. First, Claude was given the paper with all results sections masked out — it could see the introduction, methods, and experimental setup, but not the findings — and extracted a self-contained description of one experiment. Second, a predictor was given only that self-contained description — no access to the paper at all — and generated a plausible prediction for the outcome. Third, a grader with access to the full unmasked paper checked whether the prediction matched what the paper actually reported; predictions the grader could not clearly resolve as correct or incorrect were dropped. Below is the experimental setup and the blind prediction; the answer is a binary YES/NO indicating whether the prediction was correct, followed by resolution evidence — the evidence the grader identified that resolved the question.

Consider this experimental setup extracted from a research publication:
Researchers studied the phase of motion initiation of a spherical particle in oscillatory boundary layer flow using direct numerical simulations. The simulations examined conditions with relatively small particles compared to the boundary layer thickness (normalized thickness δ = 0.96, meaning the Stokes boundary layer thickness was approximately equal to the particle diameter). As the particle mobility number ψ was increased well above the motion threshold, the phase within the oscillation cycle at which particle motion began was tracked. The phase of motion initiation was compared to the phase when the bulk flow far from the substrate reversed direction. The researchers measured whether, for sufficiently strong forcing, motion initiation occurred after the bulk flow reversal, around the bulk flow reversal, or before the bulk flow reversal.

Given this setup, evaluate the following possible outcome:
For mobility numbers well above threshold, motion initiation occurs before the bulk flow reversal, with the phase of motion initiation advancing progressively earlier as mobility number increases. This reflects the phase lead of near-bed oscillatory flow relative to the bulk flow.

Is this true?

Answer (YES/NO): YES